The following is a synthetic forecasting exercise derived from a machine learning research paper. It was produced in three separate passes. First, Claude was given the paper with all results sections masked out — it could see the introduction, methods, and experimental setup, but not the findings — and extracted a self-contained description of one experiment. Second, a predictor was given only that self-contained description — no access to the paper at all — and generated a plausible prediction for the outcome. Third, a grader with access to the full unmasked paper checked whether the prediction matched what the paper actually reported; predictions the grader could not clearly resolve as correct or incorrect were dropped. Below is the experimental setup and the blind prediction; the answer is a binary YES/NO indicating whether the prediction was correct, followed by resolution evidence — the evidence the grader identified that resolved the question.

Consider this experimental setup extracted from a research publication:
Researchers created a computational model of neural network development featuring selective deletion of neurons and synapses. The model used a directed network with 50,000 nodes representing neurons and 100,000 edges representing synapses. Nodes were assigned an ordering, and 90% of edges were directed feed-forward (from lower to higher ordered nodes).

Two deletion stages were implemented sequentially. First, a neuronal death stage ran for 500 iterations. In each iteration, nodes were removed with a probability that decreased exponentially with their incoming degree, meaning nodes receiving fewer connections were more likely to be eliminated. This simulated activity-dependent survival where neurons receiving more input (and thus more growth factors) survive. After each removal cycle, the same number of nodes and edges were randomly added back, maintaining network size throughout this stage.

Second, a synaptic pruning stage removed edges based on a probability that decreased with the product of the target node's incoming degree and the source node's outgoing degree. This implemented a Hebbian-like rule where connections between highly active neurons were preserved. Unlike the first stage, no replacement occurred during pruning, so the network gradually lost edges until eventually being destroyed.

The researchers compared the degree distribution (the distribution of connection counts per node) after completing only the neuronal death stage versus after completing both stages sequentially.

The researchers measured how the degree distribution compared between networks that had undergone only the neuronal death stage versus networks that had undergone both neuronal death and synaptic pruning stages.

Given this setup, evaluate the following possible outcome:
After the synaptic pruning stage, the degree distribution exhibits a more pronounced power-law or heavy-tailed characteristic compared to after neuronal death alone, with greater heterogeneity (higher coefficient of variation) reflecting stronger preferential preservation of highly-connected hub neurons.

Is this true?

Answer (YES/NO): YES